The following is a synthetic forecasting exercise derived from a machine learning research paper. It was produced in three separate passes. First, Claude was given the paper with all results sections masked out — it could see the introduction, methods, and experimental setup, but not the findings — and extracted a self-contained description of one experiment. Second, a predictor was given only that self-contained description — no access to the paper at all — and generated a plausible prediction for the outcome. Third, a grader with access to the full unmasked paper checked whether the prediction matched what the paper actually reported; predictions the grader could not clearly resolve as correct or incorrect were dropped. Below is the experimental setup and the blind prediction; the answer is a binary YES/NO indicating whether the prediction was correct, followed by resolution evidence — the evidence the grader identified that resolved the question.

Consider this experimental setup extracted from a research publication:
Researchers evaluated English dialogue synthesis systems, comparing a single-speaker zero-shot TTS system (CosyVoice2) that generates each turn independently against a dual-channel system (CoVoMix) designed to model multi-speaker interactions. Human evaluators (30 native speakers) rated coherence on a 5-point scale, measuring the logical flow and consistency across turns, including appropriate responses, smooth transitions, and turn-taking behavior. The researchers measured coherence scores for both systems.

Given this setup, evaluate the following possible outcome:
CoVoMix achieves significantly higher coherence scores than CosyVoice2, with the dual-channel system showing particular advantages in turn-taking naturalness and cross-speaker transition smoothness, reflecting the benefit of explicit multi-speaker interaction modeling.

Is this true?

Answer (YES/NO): NO